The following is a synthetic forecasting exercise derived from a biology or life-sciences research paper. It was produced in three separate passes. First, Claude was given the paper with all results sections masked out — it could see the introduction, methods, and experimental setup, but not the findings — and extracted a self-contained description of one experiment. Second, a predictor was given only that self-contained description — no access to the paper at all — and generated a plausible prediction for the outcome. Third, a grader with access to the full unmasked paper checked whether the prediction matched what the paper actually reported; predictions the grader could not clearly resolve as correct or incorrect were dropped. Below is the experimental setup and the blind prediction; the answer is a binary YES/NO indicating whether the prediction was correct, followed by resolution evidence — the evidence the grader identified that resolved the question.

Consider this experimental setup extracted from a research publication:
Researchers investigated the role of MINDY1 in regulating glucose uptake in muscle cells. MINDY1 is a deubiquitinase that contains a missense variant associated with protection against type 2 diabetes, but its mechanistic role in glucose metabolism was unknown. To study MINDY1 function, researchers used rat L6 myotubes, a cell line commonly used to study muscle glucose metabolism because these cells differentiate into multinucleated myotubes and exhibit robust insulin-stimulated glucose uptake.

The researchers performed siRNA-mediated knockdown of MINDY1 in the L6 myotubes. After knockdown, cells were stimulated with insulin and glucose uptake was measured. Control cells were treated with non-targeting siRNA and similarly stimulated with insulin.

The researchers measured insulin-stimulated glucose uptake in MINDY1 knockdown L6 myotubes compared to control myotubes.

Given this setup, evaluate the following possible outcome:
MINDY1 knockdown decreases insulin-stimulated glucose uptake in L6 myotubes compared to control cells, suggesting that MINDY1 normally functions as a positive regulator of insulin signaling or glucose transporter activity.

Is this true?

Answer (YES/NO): NO